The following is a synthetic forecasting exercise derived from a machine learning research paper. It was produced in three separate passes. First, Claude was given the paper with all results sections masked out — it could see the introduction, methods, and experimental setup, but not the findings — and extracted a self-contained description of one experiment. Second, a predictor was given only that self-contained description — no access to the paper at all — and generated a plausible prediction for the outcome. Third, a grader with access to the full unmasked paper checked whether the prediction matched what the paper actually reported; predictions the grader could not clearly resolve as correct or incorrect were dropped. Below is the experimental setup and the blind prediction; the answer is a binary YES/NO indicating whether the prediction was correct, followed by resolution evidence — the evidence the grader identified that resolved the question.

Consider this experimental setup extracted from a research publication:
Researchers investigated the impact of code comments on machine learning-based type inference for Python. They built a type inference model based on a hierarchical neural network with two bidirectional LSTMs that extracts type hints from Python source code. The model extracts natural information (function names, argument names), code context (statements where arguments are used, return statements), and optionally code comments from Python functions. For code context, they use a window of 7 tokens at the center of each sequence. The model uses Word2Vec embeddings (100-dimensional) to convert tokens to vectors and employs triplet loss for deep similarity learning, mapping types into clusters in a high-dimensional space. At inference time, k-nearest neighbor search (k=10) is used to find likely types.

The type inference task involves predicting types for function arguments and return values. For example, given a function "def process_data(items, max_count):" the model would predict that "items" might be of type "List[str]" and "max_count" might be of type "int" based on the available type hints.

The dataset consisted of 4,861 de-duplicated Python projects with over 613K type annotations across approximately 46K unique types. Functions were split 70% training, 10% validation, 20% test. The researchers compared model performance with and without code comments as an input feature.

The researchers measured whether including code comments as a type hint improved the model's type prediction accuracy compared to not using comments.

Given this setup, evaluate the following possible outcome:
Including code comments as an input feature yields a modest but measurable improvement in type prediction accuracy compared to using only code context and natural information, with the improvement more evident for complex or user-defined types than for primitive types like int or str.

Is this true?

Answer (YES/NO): NO